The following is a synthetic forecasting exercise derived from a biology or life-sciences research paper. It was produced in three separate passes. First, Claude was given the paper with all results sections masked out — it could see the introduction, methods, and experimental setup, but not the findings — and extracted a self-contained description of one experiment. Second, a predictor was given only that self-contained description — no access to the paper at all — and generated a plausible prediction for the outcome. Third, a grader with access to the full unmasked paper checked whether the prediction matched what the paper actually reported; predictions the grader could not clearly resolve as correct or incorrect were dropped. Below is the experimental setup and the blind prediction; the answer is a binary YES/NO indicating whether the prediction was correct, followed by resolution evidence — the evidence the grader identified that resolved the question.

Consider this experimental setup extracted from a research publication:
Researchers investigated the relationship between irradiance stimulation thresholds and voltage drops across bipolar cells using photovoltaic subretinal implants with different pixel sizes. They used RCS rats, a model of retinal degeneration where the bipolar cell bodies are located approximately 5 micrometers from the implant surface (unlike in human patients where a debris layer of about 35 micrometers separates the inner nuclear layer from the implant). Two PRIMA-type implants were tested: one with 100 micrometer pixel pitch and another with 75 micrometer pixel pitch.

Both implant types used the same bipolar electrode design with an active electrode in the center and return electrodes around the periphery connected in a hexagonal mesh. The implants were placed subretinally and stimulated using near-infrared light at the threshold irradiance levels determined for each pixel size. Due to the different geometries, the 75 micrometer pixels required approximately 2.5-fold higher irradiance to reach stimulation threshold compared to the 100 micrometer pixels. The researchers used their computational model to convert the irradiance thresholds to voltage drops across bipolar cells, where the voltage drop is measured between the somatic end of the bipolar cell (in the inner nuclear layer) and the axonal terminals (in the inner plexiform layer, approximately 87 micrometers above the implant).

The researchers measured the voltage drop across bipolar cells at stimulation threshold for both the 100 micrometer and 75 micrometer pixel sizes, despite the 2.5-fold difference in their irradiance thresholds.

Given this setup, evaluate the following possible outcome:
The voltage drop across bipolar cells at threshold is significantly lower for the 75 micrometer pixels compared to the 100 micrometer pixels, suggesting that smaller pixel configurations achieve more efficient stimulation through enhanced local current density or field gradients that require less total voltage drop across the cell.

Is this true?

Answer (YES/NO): NO